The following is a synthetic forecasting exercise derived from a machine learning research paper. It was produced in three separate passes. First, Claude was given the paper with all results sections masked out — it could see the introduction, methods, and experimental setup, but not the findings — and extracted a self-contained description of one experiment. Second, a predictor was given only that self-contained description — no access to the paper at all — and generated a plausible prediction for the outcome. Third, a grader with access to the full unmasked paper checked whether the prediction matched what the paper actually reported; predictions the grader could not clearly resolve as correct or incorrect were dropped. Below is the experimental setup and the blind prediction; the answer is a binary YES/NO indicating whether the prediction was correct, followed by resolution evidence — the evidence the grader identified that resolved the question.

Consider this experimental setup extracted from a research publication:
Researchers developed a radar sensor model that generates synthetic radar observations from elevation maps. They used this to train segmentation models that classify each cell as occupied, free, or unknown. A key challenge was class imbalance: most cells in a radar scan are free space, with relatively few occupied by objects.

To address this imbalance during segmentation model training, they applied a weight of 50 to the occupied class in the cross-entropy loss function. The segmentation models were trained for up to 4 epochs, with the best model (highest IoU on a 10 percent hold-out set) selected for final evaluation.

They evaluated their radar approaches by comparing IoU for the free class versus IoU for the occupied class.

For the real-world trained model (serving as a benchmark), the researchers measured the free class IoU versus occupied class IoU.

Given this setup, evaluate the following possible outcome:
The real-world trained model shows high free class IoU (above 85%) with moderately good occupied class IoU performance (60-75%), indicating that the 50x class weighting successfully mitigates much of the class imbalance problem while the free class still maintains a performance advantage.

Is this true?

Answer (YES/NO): NO